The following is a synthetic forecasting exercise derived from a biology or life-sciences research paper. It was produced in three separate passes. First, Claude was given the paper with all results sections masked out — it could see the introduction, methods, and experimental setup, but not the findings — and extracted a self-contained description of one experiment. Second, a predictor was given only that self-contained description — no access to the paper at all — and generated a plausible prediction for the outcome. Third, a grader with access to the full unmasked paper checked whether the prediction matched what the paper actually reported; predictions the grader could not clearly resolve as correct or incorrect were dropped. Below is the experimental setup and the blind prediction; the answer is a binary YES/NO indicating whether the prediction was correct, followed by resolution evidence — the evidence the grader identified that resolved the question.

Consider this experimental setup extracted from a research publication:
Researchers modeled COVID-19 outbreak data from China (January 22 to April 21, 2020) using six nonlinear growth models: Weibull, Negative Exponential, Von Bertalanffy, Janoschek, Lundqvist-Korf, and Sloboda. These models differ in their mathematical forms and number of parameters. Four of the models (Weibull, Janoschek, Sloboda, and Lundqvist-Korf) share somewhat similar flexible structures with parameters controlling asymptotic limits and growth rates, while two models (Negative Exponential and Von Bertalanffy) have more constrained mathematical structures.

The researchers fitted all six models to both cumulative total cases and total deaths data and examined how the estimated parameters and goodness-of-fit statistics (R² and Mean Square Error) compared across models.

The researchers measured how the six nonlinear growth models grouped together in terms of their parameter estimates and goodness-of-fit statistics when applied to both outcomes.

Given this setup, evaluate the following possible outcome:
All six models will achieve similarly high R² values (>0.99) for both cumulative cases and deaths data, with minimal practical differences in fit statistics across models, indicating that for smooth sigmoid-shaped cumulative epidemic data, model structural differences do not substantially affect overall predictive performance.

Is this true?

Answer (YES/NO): NO